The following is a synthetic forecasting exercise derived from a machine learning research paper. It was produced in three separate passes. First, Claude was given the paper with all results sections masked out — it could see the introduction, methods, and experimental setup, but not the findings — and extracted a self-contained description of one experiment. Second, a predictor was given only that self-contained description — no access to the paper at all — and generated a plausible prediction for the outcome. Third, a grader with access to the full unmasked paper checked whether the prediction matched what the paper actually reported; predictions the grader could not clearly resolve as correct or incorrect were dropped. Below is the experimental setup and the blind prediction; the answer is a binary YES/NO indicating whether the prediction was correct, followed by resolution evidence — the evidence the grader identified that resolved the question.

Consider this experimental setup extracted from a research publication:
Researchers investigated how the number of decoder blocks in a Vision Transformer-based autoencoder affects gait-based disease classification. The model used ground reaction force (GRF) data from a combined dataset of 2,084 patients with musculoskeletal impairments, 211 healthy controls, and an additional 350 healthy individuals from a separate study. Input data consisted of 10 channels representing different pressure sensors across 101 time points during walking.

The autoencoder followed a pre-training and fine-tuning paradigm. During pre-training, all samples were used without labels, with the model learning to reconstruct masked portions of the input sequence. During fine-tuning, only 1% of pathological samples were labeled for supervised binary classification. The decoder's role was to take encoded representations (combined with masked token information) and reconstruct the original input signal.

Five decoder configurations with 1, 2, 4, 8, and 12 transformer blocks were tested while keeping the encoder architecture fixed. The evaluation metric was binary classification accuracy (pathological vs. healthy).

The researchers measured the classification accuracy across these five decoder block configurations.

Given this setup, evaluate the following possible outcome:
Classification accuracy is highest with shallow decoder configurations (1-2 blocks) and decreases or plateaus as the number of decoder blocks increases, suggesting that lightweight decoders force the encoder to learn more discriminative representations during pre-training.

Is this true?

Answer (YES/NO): NO